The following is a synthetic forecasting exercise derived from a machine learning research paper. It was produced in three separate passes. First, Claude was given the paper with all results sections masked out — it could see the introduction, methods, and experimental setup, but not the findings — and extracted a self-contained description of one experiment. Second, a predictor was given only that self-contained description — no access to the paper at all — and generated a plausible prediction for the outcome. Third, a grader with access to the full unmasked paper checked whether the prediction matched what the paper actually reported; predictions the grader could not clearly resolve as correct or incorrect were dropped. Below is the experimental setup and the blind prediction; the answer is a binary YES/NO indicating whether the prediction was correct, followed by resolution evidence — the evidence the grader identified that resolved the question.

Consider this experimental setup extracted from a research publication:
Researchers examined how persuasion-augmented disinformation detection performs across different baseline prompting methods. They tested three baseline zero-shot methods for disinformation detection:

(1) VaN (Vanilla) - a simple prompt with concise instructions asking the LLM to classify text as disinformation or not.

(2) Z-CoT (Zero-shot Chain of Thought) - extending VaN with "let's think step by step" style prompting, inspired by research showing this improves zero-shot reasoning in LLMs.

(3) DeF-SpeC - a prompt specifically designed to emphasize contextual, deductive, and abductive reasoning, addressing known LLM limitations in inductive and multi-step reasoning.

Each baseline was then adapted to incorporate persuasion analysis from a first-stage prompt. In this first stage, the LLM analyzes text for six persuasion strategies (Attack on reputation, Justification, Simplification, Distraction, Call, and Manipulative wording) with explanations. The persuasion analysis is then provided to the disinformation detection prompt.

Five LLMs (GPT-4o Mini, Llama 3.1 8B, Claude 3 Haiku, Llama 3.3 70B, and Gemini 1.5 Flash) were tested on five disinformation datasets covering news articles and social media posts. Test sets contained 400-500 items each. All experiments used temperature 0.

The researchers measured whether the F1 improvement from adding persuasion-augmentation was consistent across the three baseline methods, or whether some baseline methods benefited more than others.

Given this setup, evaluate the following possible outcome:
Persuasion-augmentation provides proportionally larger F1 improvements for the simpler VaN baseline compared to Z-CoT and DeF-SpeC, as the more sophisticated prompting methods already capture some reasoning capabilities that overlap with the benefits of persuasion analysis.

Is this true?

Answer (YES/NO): NO